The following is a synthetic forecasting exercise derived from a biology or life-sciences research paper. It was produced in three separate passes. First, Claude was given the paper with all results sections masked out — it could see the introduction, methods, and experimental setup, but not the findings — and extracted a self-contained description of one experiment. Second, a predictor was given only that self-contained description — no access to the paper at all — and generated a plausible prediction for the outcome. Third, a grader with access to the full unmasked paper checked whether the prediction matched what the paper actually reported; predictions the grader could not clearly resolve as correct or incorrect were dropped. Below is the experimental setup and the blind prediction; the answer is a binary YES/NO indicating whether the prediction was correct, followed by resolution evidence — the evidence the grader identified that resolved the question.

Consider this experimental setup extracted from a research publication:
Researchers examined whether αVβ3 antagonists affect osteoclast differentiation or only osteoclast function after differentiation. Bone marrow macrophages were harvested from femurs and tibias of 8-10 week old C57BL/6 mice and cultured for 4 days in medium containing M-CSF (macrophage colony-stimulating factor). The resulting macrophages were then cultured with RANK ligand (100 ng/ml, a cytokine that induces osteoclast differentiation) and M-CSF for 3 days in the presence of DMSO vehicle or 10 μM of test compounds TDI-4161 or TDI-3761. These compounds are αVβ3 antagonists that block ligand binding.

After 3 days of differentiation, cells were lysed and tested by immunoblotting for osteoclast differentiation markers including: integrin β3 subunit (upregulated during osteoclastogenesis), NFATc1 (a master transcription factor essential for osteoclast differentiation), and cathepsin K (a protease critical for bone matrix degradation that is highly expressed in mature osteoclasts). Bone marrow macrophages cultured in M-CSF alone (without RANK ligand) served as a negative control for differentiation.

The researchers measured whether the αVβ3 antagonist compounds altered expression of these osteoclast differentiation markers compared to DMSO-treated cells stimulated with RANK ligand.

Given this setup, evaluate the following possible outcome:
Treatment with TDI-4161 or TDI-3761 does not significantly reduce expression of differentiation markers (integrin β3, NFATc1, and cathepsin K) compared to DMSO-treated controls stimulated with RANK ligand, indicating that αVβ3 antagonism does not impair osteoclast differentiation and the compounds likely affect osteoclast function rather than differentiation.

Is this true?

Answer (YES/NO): YES